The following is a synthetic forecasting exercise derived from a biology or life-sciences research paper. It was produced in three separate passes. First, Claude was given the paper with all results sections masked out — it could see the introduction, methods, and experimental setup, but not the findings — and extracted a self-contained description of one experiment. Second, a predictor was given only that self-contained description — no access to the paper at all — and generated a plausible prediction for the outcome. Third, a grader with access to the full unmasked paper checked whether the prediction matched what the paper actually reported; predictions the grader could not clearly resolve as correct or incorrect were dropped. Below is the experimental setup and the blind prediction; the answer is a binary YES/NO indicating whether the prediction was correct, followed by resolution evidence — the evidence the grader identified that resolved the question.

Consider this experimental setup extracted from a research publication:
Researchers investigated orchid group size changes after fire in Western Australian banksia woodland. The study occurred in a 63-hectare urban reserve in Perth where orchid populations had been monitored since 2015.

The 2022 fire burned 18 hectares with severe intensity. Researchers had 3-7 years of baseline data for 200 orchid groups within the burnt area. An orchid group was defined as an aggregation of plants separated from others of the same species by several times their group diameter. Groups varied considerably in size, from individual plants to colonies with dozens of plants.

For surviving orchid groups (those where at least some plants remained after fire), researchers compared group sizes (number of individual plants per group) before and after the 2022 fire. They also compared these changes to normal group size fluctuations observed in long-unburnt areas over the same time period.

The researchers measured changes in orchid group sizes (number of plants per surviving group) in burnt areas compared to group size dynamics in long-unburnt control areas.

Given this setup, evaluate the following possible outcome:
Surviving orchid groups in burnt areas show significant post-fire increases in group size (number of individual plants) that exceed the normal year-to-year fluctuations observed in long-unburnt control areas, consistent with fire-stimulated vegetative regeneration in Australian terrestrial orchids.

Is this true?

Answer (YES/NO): NO